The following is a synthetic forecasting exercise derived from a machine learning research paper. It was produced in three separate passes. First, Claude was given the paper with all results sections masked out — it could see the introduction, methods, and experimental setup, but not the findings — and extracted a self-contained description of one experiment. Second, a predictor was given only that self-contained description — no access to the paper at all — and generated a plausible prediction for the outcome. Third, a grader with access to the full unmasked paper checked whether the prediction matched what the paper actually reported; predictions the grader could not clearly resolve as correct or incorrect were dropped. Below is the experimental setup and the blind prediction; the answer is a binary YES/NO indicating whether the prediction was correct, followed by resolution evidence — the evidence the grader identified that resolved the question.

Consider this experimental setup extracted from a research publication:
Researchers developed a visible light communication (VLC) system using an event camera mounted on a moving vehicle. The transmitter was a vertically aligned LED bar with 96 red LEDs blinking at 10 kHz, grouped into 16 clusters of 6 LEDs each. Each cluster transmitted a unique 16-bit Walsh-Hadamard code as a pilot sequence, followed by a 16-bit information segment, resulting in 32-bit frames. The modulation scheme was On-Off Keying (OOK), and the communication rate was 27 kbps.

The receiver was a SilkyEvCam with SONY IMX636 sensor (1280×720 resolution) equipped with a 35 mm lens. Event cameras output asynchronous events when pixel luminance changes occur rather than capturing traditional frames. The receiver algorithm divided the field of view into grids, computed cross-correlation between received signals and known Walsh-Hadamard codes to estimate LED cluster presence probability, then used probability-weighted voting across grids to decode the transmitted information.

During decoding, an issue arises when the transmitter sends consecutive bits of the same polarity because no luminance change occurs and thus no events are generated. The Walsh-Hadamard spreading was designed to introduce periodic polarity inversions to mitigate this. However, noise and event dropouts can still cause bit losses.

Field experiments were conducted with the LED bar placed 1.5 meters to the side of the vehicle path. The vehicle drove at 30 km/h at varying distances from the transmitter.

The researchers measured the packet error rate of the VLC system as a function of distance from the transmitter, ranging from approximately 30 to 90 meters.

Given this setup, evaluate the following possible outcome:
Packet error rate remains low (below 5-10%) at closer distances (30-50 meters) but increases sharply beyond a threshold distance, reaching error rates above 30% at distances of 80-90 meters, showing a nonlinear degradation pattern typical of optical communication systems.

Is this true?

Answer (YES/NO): NO